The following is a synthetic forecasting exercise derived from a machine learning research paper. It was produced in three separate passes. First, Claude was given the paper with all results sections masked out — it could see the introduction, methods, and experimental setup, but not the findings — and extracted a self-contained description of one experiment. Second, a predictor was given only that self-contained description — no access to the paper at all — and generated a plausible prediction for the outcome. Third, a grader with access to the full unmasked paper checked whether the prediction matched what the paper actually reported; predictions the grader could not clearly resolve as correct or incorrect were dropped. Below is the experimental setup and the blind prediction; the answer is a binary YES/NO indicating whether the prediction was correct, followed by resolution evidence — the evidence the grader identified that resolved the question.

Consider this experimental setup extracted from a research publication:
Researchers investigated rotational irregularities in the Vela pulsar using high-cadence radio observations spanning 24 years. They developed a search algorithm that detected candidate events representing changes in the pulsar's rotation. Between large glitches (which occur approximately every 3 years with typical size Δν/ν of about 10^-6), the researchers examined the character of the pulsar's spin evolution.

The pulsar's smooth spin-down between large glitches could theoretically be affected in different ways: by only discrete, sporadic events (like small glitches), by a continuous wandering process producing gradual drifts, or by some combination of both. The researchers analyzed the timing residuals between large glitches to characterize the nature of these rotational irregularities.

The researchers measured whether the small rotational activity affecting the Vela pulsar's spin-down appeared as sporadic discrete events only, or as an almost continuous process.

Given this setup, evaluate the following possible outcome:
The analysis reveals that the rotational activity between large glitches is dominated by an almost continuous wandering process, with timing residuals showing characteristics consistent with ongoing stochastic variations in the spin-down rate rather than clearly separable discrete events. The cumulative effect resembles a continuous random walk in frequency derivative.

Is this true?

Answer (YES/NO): YES